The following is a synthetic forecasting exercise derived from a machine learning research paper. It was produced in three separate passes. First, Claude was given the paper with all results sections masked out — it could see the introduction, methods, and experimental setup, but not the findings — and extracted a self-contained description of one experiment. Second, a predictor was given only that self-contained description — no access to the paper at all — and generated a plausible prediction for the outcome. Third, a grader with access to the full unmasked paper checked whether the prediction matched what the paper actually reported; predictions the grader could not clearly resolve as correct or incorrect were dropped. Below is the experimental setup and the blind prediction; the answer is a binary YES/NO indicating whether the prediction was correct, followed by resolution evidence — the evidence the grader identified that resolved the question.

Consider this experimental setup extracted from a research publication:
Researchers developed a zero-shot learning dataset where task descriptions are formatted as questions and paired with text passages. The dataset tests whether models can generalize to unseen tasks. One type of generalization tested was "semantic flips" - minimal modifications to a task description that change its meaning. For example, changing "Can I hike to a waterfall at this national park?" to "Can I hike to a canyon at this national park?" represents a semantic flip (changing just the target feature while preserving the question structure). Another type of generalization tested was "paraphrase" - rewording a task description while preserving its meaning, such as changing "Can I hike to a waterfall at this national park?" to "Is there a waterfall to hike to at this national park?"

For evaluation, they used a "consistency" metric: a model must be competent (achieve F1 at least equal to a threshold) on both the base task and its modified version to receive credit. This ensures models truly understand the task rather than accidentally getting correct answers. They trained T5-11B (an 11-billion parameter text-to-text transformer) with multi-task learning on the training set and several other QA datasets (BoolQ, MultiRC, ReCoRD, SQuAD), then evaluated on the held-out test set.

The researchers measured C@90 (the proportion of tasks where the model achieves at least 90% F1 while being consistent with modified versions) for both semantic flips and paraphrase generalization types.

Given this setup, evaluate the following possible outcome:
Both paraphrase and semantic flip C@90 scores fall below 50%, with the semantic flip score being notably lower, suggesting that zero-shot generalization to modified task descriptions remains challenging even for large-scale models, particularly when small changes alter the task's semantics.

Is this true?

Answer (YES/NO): YES